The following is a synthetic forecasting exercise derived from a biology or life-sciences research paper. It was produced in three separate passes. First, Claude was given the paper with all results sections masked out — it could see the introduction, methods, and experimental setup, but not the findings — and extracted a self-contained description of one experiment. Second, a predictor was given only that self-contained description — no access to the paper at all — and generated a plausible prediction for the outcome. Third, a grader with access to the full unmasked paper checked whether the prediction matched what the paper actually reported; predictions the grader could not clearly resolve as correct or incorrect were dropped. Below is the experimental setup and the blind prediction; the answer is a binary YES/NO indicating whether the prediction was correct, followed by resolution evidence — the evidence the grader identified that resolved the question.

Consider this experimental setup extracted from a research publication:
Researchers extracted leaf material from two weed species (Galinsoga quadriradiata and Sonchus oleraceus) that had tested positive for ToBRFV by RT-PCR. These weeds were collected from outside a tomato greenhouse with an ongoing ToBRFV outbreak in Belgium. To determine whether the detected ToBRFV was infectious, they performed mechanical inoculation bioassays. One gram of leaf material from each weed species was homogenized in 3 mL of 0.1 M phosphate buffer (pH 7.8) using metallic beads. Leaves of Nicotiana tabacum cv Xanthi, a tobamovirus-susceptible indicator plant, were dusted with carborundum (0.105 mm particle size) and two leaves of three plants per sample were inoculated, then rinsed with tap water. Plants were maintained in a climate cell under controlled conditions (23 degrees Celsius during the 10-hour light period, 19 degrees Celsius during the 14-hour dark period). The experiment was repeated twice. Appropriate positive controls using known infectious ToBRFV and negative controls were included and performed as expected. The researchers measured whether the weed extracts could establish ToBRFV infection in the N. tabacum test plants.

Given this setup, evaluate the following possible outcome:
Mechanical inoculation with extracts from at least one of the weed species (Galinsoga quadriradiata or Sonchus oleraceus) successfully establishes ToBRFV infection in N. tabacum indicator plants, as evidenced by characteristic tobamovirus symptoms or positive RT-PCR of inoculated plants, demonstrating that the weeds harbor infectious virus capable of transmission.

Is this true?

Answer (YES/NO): NO